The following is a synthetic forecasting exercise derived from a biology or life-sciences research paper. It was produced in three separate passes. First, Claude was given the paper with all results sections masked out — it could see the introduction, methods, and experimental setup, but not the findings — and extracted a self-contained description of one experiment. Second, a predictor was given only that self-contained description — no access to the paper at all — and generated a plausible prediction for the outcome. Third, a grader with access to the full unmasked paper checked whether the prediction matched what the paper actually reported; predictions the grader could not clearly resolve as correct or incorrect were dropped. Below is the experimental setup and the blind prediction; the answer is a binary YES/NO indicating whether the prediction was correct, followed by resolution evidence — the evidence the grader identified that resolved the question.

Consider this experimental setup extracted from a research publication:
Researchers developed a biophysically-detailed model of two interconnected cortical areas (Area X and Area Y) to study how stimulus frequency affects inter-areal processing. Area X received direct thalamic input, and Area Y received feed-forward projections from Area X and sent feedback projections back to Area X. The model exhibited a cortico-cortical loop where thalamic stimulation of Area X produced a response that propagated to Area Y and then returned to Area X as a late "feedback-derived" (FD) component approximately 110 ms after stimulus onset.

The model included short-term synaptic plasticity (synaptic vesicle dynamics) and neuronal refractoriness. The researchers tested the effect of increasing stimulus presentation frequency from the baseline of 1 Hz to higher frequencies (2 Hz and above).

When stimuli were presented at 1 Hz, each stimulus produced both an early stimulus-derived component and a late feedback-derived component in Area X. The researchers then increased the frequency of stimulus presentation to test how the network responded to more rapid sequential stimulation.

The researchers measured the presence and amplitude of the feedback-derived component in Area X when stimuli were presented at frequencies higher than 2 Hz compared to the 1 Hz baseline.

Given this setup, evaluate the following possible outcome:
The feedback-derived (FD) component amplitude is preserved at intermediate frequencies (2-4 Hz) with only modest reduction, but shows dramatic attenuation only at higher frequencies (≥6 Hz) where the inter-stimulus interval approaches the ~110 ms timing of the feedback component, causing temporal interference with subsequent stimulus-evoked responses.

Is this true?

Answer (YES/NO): NO